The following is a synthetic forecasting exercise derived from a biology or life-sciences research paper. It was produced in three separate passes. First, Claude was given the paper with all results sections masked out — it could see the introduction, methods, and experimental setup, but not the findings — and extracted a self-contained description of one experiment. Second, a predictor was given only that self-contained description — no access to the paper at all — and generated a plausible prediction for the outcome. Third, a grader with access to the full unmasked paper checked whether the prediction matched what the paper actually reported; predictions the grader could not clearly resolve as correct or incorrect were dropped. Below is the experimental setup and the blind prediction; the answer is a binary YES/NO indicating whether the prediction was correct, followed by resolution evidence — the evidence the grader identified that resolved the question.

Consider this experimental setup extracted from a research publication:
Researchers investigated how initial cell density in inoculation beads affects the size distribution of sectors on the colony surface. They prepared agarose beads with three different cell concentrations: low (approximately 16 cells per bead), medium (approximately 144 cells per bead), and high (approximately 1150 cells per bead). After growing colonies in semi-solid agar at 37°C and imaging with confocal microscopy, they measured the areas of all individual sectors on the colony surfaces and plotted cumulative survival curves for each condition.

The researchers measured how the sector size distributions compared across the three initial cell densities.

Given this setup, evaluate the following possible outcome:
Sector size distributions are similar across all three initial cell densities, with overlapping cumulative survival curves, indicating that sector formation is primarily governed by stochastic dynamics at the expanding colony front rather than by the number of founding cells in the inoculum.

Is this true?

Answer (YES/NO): NO